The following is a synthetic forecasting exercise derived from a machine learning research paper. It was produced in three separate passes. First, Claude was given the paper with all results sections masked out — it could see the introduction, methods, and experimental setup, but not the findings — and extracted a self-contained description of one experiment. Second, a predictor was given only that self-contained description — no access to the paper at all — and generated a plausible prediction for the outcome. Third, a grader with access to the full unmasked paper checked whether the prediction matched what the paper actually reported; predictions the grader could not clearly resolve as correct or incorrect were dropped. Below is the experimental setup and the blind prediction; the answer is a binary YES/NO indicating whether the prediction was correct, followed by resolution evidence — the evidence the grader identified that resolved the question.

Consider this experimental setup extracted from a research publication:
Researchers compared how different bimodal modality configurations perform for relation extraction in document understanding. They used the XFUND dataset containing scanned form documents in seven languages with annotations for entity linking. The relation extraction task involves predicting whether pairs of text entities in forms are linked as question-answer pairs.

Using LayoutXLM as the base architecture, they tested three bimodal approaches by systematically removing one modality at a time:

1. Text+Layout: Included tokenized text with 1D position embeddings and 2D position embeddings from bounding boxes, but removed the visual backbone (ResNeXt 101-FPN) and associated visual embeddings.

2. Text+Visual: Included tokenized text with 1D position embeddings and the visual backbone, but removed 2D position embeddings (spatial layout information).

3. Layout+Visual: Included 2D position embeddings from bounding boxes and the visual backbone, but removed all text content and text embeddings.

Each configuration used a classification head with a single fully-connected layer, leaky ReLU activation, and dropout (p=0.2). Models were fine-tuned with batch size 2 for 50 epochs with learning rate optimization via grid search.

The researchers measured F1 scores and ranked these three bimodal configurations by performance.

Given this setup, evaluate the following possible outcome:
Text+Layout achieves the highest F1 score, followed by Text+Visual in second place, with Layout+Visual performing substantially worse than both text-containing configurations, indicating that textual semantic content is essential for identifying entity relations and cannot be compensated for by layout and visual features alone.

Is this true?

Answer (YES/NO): YES